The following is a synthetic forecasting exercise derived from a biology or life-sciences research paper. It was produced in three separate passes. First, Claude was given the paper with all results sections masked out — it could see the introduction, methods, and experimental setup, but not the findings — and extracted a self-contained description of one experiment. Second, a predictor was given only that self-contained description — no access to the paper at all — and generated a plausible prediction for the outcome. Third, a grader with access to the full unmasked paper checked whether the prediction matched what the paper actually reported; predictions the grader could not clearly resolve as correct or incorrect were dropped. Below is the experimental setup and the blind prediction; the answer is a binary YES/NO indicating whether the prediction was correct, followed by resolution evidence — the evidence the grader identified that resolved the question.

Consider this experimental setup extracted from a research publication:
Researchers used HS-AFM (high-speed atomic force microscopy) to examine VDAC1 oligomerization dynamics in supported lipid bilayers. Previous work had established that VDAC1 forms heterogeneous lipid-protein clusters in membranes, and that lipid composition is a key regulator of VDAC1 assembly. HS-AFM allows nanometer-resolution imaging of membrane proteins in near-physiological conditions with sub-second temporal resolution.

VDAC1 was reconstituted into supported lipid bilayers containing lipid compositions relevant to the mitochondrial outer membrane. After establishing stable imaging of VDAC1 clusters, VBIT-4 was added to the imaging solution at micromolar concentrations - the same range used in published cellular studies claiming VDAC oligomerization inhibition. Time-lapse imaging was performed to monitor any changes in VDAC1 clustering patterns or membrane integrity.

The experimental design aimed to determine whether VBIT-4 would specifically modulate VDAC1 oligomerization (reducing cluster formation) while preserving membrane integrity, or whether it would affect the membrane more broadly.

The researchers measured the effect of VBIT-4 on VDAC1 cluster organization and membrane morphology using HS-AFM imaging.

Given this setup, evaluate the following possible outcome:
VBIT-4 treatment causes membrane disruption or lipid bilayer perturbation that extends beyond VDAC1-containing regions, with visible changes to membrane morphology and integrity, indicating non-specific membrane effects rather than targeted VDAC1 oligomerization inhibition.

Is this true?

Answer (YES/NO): YES